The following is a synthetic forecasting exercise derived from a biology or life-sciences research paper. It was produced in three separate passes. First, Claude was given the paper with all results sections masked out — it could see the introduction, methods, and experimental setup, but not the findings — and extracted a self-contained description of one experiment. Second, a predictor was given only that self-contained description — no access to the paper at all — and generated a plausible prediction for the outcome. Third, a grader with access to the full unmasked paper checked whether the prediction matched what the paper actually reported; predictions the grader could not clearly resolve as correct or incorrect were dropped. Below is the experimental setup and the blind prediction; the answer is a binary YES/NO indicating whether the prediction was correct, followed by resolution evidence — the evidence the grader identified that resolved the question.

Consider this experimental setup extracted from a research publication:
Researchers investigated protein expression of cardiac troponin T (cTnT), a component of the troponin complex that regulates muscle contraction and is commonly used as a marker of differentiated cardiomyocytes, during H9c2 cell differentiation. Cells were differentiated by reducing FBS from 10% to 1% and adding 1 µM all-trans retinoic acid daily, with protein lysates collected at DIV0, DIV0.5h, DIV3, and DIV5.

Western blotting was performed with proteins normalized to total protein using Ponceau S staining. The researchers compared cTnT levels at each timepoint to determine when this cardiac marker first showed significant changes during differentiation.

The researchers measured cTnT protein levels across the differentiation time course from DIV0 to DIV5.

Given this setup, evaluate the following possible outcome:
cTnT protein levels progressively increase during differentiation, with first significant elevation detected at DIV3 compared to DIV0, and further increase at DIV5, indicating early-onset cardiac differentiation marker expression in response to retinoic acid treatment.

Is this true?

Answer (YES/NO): NO